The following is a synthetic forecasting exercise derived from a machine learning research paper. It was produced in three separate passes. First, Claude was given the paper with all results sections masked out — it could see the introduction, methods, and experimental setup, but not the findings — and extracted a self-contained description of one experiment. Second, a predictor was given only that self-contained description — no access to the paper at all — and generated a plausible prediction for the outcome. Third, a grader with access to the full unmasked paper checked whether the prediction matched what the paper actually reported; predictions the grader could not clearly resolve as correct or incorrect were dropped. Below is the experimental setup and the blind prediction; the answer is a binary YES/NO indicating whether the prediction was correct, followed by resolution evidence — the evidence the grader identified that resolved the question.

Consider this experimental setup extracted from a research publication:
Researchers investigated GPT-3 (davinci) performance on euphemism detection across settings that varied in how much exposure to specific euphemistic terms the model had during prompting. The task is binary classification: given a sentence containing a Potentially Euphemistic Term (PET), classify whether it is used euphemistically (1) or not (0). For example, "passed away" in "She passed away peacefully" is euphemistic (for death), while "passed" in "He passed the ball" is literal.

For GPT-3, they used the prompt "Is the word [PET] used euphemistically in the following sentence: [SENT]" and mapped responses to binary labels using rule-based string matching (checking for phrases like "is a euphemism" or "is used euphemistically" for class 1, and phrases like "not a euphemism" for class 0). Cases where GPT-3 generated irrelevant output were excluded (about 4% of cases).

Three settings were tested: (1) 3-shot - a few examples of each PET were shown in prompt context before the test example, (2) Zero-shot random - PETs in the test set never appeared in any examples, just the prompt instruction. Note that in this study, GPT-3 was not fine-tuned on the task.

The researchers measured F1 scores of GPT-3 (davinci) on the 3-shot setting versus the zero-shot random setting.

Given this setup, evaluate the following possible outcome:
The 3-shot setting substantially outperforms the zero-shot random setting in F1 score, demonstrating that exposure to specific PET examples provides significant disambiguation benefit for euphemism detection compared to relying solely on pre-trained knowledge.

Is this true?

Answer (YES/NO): YES